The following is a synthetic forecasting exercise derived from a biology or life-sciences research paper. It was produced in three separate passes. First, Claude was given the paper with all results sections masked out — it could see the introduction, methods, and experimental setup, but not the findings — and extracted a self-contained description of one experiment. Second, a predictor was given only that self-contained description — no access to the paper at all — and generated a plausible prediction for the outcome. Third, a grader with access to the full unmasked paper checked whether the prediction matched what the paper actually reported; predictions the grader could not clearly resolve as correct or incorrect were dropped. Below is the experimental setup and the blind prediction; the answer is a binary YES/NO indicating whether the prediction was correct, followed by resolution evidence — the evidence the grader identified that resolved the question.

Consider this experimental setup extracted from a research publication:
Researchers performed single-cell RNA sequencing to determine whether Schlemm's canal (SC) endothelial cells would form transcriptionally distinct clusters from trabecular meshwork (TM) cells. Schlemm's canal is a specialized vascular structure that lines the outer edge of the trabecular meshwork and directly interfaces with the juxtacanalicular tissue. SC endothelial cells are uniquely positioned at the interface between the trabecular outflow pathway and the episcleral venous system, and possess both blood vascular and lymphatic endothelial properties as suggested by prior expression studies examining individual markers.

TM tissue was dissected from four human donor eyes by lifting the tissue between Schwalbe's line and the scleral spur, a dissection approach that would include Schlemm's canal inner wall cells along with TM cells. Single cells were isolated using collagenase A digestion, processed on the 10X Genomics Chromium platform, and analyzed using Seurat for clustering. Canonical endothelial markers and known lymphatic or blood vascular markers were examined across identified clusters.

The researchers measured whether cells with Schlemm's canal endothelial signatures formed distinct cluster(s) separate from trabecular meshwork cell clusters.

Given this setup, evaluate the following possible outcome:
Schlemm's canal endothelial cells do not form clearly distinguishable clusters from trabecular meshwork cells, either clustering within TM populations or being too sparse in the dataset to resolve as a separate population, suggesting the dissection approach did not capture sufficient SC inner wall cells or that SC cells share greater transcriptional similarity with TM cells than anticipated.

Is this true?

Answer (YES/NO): NO